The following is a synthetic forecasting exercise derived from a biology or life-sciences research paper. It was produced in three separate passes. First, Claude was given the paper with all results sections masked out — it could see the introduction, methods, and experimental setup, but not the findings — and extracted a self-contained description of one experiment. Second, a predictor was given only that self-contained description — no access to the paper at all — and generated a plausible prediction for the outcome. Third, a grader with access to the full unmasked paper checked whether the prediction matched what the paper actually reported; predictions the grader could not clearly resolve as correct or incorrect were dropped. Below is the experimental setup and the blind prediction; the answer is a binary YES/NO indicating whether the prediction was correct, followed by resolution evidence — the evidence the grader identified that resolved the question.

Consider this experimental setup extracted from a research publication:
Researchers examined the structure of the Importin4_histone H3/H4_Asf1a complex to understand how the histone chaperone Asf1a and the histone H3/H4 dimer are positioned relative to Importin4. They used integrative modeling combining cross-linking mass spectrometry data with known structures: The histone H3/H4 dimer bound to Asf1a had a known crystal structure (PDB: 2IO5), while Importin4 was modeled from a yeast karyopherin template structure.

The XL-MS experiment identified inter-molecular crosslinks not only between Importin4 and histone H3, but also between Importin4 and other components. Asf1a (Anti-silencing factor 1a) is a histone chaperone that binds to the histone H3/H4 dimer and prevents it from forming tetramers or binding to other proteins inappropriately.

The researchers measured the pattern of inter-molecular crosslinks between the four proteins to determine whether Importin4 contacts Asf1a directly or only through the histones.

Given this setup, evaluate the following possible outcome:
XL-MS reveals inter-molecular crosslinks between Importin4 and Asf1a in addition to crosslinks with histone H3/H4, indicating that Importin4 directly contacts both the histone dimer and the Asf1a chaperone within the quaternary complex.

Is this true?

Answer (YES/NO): YES